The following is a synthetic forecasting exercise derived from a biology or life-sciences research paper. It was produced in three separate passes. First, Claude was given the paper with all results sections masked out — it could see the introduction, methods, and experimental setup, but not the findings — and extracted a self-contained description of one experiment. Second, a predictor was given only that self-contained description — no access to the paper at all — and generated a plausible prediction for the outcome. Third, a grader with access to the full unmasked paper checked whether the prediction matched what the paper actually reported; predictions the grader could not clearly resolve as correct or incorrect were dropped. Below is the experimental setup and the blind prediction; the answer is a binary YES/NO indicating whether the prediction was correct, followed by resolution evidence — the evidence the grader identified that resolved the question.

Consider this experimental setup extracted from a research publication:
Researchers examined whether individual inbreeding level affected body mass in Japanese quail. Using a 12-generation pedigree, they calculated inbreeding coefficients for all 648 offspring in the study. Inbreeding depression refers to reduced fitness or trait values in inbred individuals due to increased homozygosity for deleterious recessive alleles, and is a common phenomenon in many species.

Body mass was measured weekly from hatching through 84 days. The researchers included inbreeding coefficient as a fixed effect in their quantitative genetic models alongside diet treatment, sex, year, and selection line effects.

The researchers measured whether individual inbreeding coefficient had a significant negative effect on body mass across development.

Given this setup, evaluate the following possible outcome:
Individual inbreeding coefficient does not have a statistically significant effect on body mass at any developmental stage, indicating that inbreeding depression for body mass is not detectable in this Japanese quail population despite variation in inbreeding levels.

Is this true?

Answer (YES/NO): NO